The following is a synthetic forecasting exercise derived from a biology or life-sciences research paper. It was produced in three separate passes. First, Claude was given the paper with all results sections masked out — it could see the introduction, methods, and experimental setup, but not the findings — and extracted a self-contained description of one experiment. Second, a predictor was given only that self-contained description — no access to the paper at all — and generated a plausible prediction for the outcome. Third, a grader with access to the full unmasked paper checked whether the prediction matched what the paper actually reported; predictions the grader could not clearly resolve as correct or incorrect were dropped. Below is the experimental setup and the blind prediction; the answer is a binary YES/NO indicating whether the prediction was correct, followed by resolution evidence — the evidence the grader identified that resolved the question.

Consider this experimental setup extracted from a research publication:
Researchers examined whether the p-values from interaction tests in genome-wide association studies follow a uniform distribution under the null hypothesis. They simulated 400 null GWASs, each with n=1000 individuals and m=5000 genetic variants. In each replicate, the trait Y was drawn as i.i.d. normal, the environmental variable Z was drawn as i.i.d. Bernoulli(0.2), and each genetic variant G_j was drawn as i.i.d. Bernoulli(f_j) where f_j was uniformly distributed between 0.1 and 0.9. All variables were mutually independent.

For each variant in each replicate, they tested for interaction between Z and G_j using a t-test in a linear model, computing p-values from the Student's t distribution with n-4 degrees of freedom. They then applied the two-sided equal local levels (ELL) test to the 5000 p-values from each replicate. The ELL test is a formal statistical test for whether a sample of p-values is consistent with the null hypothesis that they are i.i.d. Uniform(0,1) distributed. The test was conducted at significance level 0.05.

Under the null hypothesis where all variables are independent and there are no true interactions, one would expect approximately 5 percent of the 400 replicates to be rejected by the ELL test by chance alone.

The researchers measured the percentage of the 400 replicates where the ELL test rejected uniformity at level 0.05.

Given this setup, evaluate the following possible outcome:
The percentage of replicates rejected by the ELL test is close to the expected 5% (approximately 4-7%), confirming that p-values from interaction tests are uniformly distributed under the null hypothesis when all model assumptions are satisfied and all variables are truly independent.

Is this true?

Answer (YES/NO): NO